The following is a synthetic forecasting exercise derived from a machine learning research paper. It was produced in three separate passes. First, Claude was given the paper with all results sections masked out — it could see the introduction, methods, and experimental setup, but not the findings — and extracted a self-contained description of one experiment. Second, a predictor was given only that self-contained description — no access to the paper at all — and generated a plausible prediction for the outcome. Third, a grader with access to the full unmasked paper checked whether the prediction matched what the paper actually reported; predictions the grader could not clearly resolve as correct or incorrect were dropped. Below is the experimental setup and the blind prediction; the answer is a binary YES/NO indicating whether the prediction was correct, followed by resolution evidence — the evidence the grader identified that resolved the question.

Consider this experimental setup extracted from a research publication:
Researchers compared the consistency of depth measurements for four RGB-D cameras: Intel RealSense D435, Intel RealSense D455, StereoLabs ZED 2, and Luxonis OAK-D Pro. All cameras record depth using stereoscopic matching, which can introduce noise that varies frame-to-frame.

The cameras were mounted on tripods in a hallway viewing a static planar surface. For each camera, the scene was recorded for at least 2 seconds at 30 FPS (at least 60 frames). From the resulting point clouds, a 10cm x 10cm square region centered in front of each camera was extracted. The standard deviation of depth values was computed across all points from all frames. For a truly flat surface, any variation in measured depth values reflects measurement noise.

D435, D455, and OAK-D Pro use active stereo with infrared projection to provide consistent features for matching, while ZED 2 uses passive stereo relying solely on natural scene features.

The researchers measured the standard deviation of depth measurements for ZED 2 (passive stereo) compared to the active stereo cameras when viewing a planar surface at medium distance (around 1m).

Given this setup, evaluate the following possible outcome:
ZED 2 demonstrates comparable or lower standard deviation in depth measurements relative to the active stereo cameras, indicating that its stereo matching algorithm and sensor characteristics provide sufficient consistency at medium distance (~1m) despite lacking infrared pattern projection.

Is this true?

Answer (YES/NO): YES